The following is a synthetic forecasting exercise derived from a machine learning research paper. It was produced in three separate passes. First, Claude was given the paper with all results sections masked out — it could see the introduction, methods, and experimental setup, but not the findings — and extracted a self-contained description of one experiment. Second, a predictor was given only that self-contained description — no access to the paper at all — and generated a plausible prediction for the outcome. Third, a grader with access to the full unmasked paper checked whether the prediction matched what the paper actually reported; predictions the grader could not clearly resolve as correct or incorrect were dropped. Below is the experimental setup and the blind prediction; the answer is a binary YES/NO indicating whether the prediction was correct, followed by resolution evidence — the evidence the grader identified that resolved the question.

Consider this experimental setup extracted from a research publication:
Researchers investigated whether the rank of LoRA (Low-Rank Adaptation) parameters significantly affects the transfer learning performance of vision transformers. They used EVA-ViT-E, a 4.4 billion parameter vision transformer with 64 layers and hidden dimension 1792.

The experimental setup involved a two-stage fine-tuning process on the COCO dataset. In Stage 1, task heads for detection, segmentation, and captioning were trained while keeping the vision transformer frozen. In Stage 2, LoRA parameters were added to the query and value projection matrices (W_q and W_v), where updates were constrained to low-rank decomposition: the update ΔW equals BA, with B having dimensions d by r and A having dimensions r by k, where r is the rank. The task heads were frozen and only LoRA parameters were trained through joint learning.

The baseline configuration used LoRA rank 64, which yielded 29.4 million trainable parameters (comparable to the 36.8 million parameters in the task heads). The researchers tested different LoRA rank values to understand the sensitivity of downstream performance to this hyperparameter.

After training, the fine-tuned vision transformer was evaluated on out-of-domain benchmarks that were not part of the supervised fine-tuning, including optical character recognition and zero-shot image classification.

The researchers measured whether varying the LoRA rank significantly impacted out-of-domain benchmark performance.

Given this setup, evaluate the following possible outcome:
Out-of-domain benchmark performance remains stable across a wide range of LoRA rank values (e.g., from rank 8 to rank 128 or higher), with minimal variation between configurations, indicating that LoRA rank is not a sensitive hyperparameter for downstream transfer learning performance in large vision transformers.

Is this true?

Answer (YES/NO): YES